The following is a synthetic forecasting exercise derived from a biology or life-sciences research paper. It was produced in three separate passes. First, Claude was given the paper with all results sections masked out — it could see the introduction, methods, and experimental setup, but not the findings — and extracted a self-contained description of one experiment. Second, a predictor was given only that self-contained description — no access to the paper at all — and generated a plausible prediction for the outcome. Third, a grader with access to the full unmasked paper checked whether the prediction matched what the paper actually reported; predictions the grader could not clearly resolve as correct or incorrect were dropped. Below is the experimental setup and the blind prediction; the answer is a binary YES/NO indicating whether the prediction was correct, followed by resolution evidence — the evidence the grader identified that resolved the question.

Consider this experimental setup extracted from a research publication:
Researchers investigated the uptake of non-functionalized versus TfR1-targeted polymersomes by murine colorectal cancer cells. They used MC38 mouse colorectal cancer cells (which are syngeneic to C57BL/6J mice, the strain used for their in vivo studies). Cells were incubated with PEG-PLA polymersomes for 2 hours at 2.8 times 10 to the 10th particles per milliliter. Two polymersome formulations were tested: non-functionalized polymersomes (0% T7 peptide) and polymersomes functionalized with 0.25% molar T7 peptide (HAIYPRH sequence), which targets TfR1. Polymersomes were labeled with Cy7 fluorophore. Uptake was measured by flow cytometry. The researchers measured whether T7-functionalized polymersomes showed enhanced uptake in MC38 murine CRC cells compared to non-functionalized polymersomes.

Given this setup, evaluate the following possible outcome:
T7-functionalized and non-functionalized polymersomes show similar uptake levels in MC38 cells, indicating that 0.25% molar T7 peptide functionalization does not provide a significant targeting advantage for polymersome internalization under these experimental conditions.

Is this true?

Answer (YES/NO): NO